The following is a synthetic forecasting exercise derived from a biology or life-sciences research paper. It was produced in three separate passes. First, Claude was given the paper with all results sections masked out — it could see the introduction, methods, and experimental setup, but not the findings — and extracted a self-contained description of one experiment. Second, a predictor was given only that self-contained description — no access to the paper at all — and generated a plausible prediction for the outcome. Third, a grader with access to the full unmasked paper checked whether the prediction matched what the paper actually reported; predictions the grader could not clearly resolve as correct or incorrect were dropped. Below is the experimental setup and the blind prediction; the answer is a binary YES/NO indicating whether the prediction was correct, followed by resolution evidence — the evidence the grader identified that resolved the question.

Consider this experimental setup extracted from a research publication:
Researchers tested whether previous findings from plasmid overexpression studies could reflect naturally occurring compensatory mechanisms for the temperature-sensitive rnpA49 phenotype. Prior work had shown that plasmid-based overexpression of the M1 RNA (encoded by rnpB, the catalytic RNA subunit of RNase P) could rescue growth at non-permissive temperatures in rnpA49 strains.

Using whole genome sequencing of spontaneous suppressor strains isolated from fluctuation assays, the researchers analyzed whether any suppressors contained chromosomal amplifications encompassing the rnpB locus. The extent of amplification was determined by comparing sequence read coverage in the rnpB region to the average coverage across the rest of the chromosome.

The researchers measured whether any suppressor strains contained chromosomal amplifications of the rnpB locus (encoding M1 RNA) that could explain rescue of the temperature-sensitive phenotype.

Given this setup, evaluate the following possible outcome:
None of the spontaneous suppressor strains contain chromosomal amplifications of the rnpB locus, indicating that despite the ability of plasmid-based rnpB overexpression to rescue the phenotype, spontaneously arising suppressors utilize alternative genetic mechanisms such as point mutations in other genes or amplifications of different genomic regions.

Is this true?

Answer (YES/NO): NO